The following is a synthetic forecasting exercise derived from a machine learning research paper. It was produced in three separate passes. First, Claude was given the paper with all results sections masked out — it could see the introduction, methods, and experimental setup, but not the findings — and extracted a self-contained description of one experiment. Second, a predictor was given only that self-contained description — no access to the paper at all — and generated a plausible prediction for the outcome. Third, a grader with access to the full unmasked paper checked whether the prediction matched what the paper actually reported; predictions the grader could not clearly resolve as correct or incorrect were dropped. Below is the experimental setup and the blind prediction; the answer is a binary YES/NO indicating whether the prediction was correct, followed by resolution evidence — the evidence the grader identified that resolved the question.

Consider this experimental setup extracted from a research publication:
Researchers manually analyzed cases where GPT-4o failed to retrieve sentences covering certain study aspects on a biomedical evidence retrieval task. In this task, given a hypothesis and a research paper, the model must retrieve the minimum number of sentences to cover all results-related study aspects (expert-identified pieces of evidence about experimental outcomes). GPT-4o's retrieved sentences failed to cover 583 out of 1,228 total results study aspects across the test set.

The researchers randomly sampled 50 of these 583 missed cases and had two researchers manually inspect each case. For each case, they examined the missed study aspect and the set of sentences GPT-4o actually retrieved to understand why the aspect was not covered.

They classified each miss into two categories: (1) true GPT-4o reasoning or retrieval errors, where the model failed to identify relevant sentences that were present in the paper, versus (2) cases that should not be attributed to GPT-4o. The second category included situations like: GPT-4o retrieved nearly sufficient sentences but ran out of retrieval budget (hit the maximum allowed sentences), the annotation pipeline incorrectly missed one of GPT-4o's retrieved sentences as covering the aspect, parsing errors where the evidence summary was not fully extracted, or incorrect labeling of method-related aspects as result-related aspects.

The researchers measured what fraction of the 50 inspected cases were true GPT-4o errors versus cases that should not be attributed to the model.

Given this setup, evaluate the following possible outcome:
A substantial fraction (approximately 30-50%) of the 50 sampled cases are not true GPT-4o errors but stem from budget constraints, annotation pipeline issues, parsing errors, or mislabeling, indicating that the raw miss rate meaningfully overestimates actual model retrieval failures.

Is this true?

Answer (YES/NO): NO